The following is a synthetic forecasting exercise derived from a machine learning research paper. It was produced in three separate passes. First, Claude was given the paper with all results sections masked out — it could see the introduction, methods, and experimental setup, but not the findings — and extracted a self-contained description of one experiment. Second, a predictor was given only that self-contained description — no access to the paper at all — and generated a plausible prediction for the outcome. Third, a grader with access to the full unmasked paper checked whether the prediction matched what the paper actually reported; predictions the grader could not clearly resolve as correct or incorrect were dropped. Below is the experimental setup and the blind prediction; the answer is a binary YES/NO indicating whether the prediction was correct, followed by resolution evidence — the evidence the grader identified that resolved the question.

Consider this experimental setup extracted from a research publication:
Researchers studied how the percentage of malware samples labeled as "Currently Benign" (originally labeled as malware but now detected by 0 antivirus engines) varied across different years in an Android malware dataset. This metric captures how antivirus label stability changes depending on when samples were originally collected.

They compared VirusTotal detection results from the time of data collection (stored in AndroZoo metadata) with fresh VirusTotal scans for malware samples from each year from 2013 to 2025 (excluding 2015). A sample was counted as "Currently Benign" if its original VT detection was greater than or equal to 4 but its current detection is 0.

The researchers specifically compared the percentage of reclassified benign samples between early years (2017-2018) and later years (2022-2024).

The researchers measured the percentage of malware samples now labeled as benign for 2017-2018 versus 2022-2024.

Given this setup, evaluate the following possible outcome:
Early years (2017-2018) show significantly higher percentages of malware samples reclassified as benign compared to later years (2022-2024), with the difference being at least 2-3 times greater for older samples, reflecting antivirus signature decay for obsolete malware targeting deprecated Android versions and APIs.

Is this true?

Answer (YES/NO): YES